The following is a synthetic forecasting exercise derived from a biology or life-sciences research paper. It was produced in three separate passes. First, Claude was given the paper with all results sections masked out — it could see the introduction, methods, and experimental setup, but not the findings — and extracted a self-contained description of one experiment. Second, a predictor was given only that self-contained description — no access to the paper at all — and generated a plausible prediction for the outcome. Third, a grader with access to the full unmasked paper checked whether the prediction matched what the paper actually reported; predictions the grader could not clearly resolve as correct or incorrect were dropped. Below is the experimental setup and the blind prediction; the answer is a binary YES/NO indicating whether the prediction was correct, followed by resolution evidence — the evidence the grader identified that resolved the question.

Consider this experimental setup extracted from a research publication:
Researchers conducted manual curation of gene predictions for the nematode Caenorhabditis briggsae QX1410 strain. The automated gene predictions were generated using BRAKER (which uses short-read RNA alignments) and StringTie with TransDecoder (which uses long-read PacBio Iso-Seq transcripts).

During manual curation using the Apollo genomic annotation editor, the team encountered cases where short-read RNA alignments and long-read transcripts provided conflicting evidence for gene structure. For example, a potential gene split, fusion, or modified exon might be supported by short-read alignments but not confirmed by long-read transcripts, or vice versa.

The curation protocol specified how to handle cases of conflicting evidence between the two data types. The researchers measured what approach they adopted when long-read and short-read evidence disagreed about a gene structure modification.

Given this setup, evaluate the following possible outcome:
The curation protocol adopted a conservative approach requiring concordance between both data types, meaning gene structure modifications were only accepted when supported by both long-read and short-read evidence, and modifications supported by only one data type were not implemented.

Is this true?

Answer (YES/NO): NO